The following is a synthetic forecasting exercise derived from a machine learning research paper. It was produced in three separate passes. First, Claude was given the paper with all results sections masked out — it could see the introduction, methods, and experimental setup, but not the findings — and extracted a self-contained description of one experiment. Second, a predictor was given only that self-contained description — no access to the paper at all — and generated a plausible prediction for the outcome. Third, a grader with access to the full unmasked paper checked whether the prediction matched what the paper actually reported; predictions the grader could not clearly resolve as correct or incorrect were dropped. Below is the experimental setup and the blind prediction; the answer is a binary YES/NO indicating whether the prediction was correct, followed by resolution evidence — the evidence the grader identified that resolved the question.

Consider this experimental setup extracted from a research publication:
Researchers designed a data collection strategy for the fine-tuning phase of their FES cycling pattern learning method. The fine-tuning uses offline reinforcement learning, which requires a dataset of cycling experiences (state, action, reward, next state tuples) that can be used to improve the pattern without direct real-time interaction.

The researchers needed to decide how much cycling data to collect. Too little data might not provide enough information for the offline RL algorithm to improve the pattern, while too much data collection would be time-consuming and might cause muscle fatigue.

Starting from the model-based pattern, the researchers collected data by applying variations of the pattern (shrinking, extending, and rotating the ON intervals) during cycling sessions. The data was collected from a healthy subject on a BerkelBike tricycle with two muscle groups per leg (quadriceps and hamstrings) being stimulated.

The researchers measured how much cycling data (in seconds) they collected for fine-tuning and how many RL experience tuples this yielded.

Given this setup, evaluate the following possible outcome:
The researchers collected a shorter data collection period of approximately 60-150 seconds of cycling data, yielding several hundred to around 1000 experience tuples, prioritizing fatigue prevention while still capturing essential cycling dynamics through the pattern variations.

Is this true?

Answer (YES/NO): NO